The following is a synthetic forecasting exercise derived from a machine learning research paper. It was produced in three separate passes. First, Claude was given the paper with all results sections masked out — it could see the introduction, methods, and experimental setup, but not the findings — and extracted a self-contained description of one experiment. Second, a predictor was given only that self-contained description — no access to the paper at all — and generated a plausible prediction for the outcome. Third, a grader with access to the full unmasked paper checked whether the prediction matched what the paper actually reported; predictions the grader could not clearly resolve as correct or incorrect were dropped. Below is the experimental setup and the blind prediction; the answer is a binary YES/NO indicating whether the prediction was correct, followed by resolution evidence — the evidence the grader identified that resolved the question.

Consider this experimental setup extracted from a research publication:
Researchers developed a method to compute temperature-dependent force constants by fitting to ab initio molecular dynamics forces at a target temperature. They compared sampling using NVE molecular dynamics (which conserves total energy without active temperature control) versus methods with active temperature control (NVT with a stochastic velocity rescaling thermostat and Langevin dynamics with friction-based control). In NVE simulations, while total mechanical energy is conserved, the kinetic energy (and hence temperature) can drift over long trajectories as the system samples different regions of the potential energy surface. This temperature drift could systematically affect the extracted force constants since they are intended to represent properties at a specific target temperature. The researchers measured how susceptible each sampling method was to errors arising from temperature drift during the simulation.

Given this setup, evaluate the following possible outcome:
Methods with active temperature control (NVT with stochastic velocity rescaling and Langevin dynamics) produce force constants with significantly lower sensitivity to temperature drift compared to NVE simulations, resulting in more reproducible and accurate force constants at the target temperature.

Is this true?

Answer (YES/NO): YES